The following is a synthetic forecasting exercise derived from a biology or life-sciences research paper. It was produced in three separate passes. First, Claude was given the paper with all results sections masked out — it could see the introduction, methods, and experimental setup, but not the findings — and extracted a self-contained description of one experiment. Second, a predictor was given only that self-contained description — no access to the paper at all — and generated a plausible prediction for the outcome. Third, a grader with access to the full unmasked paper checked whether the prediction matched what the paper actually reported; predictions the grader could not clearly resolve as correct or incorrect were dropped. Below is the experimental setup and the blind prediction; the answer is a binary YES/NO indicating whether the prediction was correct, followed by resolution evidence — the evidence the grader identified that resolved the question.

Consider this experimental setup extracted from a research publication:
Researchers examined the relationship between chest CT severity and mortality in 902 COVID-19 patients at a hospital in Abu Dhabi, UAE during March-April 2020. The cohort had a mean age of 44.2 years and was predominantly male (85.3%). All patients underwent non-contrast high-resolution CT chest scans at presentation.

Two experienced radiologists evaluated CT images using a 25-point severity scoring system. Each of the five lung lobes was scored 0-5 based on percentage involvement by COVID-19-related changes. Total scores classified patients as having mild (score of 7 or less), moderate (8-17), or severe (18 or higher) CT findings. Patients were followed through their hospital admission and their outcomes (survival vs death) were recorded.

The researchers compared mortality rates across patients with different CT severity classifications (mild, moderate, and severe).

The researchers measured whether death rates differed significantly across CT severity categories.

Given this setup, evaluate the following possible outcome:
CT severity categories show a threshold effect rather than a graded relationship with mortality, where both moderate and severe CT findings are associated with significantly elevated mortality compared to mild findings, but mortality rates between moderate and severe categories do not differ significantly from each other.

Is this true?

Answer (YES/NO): NO